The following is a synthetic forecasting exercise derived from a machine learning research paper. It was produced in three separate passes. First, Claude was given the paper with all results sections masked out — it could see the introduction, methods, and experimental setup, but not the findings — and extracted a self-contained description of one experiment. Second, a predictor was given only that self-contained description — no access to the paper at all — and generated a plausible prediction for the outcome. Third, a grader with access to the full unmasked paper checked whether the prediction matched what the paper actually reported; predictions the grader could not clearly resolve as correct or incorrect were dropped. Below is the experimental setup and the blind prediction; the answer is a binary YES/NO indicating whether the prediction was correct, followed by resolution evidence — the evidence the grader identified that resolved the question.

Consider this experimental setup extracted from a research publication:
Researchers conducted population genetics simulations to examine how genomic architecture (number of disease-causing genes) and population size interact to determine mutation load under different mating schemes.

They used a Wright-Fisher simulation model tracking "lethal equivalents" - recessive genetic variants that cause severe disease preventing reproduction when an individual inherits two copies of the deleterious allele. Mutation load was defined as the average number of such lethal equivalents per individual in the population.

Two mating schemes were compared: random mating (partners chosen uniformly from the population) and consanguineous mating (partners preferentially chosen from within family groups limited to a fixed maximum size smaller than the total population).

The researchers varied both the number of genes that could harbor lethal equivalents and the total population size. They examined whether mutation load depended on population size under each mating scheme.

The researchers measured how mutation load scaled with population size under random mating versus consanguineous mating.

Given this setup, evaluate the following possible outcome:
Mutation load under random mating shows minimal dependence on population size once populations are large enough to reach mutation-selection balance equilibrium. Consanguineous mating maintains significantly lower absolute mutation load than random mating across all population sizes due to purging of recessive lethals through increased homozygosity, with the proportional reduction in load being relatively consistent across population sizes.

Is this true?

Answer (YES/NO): NO